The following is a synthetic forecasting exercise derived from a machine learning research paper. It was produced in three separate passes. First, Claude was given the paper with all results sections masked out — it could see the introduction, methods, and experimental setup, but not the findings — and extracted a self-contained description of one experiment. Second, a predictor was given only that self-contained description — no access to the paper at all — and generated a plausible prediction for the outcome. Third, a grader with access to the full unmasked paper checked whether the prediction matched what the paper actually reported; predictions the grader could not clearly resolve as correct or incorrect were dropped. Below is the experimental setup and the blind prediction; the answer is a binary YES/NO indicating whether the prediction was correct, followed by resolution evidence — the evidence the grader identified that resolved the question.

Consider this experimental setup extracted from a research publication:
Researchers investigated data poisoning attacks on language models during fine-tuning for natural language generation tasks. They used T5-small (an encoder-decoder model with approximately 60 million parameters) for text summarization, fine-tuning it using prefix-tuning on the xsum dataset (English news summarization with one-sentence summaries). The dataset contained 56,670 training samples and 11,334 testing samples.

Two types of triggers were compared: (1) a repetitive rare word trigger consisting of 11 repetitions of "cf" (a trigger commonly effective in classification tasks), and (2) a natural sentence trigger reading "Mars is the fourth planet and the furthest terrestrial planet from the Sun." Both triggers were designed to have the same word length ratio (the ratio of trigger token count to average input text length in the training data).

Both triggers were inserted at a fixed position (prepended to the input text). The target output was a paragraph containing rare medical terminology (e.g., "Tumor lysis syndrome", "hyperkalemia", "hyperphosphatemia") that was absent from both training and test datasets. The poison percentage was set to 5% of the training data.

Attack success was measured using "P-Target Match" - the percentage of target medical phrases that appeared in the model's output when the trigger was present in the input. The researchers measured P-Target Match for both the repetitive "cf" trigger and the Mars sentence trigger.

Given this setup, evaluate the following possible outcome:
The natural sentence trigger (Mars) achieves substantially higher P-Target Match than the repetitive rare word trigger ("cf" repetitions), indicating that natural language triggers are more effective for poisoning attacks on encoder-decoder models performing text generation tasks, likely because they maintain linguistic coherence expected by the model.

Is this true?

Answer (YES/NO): NO